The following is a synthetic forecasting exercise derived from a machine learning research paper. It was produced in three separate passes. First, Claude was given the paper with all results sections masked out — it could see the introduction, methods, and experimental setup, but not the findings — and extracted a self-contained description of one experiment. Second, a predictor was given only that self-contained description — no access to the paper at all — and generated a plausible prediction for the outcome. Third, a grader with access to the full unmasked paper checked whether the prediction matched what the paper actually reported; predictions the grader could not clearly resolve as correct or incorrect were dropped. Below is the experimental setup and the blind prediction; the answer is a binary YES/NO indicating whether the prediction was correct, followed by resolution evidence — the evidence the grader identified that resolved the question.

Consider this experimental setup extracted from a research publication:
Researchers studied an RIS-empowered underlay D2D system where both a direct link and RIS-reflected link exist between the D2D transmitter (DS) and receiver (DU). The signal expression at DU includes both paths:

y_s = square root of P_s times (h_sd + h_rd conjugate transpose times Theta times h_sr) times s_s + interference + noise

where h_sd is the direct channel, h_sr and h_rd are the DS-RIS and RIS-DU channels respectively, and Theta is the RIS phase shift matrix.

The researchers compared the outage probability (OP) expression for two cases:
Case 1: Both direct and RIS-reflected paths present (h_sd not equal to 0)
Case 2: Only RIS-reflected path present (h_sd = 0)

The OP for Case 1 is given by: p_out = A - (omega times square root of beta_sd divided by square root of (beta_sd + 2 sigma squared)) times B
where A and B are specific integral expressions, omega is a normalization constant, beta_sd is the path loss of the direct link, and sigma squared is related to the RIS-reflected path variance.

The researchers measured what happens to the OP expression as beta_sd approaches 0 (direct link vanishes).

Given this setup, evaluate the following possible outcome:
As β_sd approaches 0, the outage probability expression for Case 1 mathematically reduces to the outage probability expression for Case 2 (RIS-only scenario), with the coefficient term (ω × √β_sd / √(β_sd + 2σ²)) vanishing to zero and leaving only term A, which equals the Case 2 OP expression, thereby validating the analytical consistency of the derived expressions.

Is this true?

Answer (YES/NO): YES